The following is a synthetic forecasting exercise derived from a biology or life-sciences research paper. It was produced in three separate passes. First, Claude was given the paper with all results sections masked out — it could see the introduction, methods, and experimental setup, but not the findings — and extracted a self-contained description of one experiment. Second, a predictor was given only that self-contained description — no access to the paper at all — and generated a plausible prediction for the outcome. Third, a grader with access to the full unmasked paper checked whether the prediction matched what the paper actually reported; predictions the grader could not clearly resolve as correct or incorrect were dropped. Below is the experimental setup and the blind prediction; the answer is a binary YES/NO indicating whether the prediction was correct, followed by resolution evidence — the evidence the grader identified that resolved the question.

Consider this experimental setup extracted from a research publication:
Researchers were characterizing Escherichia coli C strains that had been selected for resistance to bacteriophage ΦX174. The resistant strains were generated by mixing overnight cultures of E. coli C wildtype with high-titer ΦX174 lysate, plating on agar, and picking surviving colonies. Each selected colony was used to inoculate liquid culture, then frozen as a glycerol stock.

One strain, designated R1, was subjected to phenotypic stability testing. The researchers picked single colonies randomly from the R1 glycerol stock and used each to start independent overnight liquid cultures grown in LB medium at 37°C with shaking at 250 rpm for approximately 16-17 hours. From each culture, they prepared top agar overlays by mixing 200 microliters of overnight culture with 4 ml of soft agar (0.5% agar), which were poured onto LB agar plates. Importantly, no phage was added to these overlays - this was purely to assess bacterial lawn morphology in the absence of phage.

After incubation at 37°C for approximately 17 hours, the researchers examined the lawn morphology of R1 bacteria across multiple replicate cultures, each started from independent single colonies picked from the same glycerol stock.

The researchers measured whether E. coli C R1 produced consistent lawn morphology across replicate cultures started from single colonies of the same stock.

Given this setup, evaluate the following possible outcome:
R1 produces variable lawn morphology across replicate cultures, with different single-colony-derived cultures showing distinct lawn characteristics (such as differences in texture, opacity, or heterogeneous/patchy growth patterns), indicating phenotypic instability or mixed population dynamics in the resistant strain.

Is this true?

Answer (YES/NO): YES